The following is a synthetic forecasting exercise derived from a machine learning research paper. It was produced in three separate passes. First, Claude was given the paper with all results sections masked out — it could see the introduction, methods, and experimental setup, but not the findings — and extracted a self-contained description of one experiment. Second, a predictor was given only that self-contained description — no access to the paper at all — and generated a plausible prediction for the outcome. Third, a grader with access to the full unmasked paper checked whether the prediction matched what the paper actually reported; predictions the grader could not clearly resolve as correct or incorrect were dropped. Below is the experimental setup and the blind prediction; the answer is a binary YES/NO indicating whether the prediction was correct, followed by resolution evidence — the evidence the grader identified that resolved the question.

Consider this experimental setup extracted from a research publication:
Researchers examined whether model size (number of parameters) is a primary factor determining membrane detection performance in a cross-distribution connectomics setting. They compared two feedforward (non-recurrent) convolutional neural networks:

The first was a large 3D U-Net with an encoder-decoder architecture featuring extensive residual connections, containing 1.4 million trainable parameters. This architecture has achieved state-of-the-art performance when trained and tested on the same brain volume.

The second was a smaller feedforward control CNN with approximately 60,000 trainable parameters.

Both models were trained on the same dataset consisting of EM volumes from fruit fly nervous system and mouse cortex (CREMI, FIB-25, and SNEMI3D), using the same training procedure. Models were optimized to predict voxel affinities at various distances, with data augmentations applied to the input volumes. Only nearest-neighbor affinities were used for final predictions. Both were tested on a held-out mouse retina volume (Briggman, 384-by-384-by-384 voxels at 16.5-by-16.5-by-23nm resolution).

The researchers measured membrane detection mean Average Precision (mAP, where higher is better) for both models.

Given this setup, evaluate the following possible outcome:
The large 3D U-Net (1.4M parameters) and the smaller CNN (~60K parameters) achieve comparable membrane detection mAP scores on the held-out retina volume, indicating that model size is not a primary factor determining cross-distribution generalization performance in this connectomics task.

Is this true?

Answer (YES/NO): NO